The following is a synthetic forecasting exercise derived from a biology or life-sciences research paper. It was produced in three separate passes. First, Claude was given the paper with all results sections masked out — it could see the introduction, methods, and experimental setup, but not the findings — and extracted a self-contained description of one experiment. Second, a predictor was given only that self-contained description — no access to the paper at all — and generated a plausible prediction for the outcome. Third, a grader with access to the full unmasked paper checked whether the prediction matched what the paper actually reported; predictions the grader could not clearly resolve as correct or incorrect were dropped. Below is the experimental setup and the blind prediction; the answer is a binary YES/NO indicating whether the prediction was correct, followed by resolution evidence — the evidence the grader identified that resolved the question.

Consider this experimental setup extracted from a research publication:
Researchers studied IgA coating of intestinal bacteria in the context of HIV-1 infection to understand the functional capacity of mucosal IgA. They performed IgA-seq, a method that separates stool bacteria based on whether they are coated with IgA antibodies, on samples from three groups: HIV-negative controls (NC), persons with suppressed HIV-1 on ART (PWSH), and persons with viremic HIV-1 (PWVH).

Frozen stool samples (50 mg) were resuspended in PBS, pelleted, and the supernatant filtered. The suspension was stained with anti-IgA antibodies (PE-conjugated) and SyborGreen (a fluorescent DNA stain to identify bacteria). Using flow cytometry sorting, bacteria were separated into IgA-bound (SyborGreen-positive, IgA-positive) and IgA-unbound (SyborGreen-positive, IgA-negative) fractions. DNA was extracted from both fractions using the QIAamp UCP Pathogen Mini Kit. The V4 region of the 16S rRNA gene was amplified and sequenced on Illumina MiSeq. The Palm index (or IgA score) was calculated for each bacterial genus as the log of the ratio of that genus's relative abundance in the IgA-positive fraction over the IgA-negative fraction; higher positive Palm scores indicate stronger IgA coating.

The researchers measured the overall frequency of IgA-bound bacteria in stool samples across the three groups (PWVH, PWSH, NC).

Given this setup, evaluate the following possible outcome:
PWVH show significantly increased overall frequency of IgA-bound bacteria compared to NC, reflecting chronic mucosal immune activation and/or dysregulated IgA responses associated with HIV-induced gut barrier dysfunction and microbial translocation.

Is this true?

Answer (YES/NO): NO